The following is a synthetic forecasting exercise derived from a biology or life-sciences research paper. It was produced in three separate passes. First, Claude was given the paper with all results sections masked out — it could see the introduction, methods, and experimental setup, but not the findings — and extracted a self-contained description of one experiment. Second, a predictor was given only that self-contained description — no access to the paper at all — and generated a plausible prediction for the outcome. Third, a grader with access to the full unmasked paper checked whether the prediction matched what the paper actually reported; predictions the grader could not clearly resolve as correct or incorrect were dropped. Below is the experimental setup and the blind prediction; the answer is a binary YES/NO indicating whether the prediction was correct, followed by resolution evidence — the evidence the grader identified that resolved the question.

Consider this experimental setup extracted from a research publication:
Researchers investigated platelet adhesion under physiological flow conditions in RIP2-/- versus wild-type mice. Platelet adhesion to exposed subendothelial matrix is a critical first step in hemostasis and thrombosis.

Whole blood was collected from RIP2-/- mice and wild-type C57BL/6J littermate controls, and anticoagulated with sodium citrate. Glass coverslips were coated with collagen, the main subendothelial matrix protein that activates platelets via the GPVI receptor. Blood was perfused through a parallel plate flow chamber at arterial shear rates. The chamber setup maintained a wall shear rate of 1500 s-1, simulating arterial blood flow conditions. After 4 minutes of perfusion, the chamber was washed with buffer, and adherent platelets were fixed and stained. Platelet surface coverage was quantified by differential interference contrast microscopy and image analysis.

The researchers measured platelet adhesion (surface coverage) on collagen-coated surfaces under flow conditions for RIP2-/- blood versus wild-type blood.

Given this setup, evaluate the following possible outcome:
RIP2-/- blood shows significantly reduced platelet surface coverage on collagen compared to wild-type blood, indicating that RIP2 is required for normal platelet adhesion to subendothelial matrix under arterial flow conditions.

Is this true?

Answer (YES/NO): NO